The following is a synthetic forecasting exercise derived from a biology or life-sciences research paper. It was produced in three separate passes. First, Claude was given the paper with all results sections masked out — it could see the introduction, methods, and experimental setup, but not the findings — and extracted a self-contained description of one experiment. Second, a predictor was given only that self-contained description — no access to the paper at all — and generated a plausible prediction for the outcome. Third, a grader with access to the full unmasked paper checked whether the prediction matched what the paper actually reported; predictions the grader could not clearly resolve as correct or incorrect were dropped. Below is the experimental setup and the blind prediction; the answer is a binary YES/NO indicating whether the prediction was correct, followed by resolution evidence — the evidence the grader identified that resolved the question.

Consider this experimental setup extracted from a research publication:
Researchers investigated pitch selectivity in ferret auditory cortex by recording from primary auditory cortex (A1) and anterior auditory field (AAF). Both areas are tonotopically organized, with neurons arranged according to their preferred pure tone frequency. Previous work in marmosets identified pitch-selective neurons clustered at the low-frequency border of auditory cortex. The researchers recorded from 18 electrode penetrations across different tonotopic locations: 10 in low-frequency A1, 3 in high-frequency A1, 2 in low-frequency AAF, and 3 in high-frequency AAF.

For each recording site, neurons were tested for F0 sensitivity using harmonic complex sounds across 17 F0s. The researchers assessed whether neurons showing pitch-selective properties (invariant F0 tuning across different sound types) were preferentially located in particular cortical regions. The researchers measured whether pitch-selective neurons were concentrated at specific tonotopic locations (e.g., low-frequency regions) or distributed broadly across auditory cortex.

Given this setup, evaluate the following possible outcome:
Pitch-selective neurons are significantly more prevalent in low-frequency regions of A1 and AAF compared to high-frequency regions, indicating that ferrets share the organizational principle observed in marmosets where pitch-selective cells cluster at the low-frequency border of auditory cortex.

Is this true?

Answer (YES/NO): NO